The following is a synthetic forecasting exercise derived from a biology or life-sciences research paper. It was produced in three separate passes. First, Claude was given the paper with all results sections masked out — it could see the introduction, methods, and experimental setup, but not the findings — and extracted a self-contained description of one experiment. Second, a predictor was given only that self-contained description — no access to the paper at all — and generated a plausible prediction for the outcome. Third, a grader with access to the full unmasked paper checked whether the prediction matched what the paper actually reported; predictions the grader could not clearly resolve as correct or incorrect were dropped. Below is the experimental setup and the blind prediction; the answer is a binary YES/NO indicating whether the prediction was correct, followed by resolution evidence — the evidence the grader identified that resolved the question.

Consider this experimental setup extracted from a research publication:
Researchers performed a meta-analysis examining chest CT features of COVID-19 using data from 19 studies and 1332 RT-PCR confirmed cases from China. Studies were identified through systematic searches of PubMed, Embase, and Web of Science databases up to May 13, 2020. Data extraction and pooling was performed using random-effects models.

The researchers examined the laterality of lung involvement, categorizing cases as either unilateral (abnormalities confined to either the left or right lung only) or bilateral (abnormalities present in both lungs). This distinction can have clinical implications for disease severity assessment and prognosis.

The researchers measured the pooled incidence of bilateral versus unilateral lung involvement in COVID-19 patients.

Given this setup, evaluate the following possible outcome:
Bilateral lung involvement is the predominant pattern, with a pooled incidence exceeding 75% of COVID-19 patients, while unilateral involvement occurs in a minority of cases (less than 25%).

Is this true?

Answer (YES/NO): YES